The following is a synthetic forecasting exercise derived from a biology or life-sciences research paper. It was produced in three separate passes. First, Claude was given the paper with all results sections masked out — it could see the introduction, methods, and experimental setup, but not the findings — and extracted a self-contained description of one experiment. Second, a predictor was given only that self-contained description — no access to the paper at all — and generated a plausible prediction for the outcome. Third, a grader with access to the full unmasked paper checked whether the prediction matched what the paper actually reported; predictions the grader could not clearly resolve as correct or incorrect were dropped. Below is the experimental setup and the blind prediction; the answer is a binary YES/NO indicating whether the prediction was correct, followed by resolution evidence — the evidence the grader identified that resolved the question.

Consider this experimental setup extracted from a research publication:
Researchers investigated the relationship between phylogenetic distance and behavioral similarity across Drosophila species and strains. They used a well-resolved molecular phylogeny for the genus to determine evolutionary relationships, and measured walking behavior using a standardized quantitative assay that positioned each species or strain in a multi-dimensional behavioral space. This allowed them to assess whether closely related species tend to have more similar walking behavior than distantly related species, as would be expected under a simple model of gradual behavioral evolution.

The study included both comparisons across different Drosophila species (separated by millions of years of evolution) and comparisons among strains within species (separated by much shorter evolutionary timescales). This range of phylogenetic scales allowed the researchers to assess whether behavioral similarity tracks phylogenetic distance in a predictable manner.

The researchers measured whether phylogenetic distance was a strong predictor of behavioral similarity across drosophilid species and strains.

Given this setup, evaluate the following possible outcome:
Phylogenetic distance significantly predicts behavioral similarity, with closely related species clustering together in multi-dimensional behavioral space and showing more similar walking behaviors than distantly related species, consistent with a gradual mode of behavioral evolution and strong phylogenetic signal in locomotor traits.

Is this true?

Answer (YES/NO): NO